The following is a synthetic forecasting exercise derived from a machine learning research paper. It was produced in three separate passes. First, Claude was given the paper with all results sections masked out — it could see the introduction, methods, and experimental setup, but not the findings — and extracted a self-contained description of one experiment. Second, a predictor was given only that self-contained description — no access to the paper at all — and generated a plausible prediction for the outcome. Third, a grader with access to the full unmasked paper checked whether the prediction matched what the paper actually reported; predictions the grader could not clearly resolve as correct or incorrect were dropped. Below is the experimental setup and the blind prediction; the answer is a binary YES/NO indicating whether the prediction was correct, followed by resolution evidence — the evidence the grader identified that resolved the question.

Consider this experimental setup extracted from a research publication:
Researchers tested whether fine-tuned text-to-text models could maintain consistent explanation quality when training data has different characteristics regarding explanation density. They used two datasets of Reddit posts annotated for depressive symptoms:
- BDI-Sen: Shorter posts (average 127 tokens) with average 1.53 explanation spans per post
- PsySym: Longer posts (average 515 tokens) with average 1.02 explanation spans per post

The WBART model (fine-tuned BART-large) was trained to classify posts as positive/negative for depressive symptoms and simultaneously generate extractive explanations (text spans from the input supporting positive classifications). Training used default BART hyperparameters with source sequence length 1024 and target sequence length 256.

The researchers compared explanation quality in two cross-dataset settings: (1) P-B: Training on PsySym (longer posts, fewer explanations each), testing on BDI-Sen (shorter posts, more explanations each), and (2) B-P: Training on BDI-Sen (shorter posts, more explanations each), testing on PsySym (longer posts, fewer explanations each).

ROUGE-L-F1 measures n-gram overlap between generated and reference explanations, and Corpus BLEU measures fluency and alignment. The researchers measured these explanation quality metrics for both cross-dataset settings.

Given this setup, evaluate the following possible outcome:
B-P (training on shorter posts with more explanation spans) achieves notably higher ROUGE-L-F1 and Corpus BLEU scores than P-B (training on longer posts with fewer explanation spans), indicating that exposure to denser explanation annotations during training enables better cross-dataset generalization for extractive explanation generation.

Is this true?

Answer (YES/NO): NO